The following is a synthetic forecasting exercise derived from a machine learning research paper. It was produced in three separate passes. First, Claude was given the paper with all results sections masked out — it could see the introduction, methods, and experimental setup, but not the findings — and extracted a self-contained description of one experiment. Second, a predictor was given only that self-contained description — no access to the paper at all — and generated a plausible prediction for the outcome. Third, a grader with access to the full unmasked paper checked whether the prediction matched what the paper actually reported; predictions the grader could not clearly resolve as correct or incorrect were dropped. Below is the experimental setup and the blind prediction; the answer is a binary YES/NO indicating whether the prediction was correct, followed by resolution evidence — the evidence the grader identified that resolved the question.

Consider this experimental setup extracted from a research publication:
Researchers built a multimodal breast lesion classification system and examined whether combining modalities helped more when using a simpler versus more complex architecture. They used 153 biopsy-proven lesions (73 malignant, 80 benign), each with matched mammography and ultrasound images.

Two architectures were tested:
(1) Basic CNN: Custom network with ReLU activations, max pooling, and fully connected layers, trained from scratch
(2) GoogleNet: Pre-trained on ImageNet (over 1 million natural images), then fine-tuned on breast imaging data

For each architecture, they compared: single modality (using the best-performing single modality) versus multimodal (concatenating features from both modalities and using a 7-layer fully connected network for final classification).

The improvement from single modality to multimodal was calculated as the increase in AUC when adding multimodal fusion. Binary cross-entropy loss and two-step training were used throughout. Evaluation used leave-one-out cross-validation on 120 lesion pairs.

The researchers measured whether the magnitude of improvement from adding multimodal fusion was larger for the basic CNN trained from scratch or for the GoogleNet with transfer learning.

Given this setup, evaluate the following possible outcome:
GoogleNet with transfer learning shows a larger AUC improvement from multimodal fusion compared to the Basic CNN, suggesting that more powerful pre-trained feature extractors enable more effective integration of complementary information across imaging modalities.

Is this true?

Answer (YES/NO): YES